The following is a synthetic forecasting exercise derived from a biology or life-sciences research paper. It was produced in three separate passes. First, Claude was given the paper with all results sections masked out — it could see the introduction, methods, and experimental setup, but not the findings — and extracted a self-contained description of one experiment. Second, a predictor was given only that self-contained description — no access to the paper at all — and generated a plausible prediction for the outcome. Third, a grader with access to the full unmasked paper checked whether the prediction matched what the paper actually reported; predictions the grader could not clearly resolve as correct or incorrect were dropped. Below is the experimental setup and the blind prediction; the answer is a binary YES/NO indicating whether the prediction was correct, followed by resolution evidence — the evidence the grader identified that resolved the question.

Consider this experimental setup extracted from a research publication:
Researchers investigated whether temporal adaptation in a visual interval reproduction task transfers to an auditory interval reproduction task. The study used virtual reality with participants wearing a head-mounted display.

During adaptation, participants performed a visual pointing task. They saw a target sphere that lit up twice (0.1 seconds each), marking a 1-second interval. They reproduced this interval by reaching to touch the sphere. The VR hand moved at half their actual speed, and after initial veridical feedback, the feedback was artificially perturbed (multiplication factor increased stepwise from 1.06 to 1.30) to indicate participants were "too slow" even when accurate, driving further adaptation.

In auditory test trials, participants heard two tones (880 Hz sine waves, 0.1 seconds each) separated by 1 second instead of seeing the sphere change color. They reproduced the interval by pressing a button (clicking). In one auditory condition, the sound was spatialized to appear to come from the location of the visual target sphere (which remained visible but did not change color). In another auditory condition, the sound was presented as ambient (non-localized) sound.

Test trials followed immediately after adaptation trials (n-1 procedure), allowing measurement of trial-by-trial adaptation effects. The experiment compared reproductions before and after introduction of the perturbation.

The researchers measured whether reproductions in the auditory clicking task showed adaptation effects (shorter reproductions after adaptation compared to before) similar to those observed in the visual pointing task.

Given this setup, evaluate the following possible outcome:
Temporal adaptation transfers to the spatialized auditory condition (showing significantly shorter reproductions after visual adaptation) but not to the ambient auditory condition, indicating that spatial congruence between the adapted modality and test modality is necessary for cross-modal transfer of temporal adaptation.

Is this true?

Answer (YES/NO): NO